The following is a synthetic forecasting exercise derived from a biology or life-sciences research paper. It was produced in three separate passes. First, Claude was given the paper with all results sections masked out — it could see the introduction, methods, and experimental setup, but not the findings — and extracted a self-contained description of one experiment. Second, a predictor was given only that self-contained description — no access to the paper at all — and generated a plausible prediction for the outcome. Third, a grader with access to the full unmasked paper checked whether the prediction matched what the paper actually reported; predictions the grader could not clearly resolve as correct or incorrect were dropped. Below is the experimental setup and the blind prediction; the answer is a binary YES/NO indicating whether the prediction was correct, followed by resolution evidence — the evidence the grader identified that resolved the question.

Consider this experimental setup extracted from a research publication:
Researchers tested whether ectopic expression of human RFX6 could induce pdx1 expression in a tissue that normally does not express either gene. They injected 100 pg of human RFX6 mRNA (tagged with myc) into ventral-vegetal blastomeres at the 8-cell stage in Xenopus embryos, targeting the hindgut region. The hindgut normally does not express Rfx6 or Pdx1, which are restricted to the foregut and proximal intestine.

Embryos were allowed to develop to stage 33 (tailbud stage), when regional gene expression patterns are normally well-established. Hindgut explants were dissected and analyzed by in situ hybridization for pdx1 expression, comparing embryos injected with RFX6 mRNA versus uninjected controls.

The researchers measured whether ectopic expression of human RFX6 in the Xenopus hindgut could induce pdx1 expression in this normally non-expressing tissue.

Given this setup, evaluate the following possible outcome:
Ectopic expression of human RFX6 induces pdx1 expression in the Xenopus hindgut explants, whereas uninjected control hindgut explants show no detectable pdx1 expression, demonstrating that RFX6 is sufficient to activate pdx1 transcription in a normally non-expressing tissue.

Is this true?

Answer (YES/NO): YES